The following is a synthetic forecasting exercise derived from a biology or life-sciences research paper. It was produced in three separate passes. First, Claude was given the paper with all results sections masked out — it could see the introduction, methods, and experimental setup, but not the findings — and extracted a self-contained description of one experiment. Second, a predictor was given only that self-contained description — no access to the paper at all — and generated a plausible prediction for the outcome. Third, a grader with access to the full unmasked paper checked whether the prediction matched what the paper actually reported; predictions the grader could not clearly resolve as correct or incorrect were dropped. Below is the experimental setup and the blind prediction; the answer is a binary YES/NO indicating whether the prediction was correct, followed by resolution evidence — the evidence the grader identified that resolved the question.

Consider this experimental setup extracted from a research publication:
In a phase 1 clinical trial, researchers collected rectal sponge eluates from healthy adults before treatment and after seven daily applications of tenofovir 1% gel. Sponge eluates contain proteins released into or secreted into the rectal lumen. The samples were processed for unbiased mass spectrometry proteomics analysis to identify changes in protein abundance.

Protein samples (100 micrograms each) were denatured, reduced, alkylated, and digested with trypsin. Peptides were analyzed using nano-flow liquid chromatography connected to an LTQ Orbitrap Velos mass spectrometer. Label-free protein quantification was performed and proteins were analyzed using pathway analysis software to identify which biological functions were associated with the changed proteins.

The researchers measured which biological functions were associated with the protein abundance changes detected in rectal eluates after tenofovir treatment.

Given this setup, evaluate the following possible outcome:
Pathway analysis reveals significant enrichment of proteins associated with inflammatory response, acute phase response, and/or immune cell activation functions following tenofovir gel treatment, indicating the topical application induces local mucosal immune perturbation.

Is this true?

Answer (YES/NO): NO